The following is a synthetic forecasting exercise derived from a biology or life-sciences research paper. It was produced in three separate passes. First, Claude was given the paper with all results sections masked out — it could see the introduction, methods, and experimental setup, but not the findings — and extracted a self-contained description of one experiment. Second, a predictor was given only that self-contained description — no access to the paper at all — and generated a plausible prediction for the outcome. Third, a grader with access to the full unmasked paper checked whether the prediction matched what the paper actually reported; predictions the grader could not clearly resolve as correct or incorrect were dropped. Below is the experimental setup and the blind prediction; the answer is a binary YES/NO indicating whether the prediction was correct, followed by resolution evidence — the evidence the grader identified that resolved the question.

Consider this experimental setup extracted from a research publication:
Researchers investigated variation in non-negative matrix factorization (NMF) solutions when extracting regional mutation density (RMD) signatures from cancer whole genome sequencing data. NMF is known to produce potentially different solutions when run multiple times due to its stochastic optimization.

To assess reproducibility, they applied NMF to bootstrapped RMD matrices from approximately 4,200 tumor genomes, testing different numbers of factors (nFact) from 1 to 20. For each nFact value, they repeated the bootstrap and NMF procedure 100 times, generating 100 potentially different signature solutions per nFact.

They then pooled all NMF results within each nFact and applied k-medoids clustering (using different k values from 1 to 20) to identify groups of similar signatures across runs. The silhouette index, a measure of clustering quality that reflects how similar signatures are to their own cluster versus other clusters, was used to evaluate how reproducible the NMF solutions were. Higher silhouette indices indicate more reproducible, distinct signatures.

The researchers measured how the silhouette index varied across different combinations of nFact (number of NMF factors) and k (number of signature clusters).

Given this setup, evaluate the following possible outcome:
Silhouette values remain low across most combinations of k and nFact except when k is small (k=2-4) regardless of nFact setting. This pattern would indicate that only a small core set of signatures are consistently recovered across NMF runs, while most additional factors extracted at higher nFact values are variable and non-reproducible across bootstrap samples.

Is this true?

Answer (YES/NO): NO